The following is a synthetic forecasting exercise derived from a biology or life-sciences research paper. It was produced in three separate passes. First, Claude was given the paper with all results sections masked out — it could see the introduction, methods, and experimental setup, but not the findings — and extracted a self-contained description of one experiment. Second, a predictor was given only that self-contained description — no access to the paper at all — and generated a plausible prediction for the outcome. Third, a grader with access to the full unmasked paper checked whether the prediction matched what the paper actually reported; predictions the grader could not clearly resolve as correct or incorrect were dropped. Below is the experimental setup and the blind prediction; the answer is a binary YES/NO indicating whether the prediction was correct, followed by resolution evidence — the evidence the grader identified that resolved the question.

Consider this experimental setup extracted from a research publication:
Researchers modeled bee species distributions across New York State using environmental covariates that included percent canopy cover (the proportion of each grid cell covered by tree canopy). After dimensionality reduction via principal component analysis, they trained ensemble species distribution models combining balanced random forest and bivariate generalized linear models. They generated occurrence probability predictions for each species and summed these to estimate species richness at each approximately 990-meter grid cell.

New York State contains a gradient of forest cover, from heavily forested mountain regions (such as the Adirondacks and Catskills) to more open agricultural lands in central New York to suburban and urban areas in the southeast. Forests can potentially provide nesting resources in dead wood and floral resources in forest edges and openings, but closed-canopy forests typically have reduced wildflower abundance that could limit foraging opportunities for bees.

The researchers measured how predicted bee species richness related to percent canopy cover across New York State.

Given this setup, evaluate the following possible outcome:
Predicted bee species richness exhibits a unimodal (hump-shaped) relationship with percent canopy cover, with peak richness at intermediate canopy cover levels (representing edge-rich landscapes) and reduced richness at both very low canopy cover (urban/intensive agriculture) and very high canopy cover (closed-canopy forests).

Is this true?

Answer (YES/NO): NO